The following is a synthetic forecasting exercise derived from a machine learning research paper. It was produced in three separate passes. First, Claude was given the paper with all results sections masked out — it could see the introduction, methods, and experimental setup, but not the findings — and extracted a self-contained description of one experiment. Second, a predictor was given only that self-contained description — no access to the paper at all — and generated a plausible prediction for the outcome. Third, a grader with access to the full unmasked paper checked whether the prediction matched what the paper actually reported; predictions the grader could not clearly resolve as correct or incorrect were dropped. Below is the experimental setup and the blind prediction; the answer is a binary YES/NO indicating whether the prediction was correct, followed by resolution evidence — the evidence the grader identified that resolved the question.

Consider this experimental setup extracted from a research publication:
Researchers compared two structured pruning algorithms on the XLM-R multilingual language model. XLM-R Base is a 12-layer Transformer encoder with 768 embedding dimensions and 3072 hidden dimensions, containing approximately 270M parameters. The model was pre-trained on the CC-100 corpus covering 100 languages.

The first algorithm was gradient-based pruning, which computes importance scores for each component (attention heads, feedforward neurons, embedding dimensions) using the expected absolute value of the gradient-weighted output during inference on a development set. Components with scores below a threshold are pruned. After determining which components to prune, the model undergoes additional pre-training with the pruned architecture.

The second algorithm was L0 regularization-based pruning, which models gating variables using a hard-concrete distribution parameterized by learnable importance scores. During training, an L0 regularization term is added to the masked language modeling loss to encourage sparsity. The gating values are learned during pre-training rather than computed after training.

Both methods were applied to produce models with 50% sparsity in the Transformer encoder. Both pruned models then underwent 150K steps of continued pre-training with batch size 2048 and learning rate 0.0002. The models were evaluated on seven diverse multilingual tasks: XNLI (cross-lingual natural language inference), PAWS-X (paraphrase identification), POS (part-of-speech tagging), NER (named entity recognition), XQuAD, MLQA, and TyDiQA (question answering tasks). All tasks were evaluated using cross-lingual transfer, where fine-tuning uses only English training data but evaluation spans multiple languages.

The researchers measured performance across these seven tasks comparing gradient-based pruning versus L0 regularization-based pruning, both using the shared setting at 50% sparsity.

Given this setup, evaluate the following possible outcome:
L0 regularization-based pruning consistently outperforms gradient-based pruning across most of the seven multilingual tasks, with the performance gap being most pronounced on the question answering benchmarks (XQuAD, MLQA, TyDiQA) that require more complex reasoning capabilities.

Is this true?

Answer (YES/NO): NO